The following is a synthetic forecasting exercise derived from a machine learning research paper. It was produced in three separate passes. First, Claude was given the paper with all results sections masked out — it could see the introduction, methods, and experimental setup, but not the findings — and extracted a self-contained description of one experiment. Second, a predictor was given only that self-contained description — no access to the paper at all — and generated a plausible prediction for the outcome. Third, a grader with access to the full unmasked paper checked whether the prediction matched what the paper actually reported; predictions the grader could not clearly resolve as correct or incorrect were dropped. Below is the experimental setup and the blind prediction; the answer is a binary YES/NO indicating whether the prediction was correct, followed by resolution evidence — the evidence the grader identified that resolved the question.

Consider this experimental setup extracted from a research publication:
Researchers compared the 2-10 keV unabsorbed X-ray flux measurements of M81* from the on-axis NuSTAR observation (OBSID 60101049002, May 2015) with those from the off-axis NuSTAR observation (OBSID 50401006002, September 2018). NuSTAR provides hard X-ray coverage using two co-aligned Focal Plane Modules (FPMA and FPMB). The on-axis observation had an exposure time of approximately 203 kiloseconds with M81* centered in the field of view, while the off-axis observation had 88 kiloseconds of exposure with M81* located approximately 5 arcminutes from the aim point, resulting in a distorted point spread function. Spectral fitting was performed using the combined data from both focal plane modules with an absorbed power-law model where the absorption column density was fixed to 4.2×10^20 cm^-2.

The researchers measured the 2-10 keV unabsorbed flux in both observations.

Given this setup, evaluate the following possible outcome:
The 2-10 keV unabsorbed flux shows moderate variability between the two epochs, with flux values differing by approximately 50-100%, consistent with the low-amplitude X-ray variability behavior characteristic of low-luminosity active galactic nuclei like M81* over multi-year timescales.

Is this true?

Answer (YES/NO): NO